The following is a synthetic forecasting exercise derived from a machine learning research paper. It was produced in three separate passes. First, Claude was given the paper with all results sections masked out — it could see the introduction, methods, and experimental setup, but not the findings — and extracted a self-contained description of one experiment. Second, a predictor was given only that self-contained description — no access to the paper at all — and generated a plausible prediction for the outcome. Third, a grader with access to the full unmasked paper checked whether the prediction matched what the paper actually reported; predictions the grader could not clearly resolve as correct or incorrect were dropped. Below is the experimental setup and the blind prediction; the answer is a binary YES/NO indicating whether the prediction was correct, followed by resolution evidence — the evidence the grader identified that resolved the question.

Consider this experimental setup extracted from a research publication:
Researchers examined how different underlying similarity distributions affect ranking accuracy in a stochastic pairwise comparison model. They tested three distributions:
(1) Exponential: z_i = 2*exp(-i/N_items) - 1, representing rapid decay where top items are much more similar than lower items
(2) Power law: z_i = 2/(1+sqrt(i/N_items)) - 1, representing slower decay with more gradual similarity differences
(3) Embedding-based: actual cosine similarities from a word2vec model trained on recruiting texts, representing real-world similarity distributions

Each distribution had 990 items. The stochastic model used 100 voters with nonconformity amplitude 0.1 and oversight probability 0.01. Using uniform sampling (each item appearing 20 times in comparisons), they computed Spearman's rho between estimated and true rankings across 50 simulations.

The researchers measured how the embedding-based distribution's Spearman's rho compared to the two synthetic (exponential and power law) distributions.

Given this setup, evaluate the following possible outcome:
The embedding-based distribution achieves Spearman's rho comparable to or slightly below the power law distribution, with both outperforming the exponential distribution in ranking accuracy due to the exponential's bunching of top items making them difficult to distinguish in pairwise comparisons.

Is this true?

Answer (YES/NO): NO